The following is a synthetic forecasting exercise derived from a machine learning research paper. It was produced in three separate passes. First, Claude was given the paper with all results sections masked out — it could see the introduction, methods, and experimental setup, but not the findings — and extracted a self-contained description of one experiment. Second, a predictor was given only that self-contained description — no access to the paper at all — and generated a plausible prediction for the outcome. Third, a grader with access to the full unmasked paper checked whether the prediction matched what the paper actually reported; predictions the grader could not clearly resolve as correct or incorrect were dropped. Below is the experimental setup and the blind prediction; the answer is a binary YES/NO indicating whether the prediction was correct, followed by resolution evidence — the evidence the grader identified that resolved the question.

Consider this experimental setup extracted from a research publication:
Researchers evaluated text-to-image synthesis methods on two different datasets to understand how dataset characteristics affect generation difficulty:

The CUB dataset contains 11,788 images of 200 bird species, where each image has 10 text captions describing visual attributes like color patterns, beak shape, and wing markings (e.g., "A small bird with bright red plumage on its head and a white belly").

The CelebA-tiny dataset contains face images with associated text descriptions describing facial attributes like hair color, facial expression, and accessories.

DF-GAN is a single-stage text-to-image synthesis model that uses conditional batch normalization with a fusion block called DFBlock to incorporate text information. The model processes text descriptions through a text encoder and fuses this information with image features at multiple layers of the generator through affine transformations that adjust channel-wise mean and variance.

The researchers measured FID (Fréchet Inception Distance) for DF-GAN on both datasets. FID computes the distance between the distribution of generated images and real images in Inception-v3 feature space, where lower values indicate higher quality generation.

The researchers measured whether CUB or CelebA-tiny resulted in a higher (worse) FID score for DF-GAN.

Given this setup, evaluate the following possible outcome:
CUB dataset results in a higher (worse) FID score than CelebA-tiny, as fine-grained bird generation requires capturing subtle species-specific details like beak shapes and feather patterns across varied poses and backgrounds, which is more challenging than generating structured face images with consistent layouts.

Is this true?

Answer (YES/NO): NO